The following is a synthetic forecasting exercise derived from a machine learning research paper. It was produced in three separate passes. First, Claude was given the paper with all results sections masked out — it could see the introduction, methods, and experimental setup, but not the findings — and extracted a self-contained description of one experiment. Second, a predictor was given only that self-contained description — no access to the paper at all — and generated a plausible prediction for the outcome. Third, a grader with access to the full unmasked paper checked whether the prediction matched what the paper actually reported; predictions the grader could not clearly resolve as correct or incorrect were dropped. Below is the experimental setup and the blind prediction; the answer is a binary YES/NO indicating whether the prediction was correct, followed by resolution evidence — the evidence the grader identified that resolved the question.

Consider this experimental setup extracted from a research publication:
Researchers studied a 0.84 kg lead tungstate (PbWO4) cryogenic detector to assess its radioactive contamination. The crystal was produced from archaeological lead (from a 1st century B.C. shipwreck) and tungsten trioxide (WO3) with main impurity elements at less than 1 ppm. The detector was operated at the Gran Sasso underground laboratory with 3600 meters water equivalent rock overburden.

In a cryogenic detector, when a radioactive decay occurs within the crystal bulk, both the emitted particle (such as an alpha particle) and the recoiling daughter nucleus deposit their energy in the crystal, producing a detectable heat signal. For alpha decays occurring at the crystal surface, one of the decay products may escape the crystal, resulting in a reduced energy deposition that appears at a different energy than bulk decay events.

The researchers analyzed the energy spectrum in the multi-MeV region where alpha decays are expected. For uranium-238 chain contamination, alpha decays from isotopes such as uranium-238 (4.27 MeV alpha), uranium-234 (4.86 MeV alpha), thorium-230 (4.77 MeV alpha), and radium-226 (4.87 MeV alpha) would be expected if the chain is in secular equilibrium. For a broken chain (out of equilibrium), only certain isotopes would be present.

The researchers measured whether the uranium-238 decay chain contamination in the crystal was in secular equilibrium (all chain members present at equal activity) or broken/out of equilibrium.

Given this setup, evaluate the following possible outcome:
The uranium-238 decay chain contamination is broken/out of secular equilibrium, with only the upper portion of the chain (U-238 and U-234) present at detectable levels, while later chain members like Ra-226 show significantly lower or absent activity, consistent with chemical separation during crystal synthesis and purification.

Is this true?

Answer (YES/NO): NO